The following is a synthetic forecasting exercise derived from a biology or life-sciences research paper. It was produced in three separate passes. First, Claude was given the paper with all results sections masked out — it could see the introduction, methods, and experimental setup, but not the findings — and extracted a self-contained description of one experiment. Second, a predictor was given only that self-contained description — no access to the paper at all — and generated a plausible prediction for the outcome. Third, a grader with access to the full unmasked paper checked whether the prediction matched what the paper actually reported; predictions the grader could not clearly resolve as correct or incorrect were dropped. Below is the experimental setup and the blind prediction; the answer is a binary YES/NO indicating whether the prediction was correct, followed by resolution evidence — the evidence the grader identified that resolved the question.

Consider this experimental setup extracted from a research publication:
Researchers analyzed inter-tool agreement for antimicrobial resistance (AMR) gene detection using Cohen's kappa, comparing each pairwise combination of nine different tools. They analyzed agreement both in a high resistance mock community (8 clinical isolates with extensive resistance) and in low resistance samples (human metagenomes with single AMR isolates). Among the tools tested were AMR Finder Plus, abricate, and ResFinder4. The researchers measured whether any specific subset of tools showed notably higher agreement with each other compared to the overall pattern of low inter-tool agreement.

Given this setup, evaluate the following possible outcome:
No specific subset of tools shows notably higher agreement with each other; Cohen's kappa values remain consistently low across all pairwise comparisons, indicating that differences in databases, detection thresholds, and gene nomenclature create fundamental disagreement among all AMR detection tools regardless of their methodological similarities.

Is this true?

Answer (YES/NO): NO